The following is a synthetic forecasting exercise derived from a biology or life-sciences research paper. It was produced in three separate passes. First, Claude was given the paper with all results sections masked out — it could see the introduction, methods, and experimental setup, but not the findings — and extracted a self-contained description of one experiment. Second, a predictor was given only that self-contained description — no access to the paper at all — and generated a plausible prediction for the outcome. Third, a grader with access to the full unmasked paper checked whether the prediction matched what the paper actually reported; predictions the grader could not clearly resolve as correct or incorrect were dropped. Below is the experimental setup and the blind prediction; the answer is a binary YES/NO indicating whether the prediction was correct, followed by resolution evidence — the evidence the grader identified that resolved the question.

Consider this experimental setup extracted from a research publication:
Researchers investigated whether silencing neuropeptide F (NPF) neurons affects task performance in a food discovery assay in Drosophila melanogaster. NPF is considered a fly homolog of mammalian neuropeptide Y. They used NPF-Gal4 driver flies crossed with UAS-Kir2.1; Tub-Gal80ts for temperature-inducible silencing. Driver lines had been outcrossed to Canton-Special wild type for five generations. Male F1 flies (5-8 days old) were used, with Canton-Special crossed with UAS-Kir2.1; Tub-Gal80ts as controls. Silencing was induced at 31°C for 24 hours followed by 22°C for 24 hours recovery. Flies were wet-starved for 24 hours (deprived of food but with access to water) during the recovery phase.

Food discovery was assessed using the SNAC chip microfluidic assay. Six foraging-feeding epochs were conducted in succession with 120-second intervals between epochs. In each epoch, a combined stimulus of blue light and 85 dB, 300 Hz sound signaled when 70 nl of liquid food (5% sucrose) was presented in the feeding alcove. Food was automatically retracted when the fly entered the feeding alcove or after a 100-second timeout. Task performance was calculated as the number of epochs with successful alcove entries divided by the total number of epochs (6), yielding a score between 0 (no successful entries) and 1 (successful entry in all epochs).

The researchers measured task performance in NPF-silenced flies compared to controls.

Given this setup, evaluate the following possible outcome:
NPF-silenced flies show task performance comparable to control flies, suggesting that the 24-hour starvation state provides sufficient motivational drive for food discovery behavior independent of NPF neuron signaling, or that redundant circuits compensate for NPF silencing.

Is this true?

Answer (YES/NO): YES